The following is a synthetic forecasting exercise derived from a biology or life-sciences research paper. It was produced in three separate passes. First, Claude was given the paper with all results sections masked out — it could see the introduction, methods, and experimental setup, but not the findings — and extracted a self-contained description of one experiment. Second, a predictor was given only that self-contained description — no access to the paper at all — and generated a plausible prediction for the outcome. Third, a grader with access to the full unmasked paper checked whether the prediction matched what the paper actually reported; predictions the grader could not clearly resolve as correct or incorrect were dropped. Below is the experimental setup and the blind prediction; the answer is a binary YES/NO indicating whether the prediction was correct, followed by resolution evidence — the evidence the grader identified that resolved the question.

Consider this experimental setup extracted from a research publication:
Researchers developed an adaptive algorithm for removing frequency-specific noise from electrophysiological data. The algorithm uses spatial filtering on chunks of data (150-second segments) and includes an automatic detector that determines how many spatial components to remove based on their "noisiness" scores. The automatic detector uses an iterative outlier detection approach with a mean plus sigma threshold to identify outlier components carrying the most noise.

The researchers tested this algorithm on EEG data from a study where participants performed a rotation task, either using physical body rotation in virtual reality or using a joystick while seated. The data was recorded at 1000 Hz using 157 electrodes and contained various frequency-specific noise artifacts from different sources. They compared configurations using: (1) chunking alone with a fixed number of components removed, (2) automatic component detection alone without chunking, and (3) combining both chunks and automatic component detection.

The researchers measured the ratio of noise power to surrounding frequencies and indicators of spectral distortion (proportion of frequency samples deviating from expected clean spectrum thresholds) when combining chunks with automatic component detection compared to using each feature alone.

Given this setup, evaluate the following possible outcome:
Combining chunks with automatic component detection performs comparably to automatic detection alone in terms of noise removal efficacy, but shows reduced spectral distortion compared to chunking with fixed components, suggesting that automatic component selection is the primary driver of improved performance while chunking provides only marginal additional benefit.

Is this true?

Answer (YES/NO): NO